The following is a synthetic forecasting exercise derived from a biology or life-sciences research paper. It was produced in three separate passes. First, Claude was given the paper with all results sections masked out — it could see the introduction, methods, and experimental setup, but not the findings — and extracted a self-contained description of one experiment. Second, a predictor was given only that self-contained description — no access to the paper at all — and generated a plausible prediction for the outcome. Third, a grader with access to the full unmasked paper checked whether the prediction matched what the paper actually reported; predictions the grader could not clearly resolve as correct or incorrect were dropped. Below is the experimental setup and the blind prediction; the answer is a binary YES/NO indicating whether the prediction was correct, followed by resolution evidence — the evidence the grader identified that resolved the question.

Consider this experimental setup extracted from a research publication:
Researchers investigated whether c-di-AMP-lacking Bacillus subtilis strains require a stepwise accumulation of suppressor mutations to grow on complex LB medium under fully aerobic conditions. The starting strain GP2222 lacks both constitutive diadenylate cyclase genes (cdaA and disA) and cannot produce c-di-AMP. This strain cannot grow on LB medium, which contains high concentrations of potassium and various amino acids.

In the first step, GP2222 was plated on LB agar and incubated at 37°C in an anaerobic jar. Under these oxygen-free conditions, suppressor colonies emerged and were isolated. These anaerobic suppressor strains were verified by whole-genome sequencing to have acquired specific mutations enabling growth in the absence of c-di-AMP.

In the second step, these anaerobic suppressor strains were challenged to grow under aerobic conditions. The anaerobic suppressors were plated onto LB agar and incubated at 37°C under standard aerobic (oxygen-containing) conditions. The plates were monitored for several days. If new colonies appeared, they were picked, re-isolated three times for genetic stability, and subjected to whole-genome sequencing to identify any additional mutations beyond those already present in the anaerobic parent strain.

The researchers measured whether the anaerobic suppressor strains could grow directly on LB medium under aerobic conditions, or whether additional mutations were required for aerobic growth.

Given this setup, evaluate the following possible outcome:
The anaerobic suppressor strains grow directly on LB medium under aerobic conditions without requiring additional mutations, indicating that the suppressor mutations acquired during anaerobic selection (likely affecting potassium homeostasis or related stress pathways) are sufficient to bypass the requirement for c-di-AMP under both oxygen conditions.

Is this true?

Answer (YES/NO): NO